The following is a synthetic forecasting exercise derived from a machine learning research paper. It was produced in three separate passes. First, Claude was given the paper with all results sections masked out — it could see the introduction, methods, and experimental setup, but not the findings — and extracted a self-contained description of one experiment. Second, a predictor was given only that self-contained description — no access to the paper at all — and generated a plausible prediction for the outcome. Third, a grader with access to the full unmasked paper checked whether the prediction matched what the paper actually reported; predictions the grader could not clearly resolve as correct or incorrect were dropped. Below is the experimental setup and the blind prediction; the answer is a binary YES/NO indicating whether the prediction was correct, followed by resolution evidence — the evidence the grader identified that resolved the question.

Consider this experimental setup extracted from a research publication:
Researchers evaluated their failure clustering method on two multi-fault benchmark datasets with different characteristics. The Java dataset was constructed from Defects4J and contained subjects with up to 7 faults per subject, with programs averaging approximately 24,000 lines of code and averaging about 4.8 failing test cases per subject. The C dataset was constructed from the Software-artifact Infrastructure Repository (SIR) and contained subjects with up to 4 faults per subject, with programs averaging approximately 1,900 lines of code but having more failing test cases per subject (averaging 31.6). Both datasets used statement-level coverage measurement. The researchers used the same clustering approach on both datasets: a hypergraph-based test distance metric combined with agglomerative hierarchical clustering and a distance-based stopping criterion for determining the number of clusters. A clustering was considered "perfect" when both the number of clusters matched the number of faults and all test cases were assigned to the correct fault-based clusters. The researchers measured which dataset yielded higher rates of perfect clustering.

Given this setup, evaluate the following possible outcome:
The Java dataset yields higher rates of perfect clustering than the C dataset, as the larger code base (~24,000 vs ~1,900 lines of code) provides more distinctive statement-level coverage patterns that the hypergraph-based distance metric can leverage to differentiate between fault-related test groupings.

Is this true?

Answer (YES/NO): NO